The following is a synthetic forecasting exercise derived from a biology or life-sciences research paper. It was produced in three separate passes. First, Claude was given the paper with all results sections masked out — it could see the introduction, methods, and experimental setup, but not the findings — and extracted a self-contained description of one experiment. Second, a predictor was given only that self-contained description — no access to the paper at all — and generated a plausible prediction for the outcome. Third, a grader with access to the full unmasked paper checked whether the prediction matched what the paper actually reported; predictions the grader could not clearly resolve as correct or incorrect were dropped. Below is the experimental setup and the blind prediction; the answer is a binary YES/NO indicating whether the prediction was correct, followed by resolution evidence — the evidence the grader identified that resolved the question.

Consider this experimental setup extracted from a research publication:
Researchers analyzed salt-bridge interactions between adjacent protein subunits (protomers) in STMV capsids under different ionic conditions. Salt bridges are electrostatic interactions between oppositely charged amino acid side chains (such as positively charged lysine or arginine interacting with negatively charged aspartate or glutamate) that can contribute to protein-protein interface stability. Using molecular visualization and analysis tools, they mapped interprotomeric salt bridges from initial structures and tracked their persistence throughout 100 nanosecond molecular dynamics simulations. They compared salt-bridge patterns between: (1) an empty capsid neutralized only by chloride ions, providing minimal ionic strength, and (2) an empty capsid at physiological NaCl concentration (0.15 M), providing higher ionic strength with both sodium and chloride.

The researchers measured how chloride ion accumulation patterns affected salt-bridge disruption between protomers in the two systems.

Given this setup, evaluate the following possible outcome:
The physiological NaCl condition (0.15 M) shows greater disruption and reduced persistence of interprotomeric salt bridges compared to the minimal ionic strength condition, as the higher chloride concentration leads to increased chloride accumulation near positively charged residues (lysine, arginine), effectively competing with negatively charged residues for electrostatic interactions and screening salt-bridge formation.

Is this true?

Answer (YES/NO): NO